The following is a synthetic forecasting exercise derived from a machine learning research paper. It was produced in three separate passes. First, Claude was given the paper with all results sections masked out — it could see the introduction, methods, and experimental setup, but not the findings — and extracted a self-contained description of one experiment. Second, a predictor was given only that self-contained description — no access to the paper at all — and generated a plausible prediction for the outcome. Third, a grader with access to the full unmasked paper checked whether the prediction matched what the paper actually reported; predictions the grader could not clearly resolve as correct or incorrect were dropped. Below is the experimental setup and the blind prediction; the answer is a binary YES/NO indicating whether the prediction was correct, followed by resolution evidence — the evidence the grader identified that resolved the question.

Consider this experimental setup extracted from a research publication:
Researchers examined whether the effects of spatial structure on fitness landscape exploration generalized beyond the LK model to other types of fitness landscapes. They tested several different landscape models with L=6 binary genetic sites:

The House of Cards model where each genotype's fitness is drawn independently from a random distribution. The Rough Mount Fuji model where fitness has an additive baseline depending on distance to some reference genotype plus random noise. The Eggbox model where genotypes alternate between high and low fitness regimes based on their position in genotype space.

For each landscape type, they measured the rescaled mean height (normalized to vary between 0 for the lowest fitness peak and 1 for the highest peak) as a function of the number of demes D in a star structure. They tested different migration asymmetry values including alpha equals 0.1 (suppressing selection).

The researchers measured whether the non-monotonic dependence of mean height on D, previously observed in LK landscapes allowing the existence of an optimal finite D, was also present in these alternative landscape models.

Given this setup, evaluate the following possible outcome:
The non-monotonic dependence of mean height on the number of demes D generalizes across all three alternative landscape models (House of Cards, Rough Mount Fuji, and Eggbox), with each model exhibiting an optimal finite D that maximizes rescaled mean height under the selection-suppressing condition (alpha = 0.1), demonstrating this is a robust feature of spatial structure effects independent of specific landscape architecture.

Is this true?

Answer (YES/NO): NO